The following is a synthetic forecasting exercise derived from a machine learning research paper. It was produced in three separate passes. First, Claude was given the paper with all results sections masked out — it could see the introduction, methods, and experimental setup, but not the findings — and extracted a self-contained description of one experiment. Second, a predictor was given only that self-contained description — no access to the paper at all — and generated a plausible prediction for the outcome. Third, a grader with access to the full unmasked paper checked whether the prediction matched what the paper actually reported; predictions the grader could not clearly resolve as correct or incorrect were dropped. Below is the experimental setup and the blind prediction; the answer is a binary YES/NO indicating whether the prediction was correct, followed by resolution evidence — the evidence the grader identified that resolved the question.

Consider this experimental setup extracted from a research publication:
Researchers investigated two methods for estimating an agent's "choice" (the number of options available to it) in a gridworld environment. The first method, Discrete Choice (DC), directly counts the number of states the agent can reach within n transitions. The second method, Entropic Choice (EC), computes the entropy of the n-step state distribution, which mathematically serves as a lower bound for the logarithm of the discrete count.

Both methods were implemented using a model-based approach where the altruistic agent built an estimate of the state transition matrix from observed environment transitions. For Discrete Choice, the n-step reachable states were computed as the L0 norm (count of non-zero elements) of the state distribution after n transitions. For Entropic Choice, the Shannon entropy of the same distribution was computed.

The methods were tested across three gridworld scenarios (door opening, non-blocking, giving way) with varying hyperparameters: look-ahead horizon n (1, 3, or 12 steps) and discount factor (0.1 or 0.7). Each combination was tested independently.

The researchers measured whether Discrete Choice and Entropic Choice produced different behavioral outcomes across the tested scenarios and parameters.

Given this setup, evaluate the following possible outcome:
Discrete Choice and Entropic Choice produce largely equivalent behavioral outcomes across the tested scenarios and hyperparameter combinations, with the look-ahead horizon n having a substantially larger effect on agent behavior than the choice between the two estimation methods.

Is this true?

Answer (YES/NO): YES